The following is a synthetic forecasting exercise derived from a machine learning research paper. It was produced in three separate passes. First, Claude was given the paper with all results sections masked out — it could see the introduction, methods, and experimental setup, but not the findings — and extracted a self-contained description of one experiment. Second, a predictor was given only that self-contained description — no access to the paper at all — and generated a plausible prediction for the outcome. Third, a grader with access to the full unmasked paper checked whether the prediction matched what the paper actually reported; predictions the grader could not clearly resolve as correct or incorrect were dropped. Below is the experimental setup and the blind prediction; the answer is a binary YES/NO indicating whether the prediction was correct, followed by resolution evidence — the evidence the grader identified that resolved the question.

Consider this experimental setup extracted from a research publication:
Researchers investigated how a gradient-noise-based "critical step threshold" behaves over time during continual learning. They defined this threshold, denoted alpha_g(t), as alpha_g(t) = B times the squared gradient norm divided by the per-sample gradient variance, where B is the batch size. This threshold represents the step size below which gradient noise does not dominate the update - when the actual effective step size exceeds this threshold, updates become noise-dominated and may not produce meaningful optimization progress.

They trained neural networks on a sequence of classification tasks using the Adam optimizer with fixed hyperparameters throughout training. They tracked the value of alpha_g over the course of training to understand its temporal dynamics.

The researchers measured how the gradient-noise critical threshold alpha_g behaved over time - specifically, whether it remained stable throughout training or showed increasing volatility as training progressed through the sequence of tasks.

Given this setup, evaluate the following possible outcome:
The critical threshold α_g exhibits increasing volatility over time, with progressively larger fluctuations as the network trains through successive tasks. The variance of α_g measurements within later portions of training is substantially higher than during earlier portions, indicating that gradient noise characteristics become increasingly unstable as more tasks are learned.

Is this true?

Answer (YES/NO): YES